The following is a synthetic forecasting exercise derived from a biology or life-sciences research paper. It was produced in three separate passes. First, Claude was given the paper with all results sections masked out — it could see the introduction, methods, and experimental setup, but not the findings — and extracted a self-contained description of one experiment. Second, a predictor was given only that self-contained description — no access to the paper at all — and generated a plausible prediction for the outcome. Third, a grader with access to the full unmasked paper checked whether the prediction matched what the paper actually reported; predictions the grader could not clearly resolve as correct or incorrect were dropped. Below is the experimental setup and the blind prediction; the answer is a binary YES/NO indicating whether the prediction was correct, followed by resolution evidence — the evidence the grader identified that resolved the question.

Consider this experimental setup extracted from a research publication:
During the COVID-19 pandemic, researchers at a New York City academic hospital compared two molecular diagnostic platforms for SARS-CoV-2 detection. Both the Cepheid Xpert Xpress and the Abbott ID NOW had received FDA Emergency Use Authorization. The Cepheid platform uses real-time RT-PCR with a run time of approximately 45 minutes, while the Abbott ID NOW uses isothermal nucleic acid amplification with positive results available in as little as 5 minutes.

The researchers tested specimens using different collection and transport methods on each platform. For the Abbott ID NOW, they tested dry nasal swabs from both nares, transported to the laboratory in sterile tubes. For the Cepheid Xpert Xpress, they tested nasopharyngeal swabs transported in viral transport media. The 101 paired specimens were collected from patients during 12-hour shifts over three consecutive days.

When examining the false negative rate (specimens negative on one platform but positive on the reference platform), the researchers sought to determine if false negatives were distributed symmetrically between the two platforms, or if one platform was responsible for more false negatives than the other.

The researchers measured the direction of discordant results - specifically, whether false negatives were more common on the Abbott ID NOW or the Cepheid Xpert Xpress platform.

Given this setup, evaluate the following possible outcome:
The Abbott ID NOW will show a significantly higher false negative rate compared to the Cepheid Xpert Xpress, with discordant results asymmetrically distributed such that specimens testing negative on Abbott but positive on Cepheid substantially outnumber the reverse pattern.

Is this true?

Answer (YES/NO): YES